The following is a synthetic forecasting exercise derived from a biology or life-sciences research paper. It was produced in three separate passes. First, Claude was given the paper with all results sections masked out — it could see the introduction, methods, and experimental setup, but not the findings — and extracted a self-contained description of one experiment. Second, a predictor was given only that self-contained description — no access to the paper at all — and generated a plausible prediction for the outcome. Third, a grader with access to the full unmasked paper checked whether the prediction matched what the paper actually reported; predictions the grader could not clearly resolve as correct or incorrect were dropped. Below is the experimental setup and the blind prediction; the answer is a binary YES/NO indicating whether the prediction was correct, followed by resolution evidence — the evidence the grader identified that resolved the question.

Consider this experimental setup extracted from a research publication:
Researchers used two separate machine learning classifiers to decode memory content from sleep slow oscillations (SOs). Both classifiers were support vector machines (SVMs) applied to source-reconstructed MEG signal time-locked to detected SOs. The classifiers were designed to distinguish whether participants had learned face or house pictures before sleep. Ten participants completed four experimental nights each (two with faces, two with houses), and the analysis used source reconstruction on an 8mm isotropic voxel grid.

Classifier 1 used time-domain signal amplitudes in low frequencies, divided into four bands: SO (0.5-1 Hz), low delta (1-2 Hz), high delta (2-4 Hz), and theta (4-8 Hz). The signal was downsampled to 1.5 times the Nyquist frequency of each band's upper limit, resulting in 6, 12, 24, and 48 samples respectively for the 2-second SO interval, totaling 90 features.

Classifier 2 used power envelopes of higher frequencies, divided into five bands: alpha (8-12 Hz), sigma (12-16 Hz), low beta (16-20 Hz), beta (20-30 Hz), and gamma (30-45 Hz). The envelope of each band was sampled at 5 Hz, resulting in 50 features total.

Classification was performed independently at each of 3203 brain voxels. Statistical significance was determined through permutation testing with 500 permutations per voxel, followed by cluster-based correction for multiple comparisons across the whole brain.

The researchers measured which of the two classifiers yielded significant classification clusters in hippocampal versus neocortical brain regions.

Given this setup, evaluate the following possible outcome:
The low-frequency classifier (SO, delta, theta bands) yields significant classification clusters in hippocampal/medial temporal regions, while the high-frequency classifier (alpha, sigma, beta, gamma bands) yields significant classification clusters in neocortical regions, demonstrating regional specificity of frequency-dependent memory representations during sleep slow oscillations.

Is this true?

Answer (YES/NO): NO